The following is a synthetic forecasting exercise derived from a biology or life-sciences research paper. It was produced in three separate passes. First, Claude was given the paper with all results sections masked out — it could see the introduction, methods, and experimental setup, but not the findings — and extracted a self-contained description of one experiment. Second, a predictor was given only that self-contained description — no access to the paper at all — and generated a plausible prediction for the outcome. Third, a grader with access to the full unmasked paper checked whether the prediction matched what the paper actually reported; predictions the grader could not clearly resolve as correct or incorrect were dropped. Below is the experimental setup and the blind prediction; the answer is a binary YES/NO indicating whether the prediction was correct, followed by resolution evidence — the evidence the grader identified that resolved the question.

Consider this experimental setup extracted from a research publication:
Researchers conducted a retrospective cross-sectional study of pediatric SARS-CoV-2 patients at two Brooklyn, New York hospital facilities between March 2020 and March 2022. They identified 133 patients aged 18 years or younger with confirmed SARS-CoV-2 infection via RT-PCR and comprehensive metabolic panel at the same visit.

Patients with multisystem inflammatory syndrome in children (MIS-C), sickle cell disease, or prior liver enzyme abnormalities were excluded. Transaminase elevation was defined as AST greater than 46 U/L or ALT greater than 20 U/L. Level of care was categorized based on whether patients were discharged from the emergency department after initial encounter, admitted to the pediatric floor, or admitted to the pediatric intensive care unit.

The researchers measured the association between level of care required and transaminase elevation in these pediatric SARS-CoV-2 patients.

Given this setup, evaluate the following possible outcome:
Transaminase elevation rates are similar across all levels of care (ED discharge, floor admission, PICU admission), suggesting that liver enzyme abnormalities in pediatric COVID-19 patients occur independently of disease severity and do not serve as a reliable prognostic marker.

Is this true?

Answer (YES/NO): NO